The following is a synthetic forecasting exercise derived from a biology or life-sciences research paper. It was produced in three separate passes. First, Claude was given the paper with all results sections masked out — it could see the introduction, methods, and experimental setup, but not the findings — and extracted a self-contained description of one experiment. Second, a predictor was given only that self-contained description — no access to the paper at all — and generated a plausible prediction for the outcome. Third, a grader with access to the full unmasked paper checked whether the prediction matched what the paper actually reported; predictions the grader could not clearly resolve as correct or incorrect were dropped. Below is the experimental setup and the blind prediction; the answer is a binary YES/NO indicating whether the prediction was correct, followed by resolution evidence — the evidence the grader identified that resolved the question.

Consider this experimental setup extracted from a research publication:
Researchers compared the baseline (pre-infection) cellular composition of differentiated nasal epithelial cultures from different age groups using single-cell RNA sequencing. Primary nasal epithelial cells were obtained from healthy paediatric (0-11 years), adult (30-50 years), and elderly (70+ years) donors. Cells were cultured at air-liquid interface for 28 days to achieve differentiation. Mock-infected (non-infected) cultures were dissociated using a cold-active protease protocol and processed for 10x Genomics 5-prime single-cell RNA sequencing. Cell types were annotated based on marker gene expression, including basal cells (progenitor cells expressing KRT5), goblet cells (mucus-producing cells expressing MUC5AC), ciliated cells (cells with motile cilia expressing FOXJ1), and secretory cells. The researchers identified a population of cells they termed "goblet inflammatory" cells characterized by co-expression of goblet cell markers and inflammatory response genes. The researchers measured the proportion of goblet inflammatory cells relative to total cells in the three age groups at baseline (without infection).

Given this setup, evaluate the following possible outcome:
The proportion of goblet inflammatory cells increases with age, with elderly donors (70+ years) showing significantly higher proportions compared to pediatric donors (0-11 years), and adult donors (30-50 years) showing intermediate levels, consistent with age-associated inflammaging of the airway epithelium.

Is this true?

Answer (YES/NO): NO